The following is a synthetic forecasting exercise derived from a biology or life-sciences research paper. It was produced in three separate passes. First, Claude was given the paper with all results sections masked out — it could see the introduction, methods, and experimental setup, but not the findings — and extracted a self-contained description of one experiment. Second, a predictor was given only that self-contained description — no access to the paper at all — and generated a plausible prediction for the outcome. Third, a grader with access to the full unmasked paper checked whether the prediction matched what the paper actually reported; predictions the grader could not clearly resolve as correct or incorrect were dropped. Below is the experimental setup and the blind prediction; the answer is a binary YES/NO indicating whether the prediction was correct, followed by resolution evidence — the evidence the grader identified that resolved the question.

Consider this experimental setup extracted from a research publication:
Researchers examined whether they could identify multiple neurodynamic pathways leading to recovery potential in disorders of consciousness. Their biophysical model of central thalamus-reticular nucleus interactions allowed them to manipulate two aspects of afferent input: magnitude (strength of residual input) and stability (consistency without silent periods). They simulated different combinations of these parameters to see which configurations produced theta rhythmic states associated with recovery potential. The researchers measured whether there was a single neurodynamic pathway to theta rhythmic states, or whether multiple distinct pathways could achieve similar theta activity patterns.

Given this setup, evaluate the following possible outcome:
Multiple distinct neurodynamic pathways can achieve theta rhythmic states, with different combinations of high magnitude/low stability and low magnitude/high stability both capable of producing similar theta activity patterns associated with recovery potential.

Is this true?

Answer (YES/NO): YES